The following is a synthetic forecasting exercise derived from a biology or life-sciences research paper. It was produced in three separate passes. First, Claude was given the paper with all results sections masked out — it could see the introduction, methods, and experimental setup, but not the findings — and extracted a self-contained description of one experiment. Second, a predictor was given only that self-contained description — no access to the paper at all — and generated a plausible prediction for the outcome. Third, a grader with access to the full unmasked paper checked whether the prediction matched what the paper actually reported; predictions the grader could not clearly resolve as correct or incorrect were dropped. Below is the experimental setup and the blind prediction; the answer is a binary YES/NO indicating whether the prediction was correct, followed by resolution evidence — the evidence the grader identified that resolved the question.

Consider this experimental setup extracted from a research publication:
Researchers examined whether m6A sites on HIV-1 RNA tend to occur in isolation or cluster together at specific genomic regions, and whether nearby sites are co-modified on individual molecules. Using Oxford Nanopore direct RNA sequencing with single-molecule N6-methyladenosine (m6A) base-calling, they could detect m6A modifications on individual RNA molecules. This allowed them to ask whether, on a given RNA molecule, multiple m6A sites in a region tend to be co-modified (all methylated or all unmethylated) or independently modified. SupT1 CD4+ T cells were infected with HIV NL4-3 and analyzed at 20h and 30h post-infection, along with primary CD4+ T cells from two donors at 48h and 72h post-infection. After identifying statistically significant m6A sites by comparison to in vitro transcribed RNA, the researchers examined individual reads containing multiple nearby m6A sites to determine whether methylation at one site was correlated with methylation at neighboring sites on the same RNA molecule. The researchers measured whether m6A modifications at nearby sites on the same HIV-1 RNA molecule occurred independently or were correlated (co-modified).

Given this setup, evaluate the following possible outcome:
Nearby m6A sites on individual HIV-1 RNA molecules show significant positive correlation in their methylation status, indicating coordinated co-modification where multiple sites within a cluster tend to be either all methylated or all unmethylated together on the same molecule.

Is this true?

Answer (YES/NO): NO